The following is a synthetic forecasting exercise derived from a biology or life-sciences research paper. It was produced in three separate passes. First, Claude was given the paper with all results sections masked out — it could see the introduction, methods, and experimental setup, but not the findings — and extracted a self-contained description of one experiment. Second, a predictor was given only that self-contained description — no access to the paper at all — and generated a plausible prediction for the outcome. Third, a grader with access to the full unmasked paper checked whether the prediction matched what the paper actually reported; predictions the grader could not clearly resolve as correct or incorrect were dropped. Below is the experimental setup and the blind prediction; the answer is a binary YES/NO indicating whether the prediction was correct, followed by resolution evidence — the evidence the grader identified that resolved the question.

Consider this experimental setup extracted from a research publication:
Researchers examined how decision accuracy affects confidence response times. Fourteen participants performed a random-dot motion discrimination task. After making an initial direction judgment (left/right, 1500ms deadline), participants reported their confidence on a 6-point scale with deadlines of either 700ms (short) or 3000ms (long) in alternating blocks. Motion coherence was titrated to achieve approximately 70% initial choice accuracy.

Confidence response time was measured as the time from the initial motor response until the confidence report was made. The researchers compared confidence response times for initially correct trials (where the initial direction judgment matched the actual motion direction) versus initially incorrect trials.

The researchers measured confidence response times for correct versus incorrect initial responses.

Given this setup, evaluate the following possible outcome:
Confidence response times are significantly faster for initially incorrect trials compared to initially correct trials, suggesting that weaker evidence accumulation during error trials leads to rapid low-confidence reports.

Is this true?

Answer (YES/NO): NO